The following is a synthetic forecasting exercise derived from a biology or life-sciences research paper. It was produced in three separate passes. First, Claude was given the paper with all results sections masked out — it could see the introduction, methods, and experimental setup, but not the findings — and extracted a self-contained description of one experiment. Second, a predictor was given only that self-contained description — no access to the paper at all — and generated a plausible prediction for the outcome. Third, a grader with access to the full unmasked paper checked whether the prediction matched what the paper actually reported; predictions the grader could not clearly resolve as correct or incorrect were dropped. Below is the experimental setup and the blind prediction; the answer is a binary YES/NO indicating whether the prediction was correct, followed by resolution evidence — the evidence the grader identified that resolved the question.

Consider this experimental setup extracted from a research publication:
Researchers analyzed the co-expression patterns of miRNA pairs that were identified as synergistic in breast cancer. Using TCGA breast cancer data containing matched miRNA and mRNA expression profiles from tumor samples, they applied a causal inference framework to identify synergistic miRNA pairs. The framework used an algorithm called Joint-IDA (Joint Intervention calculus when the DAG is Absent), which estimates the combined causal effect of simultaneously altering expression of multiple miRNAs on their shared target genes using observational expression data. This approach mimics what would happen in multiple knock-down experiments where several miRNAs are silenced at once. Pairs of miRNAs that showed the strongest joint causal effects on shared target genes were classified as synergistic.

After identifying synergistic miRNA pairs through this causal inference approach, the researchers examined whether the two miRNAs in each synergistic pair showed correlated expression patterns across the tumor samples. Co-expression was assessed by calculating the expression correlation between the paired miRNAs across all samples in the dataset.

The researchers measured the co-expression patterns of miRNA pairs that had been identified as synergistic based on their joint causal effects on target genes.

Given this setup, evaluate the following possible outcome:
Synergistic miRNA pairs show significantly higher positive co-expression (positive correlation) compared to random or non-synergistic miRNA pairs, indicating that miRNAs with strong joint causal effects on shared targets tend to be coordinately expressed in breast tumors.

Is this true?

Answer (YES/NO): NO